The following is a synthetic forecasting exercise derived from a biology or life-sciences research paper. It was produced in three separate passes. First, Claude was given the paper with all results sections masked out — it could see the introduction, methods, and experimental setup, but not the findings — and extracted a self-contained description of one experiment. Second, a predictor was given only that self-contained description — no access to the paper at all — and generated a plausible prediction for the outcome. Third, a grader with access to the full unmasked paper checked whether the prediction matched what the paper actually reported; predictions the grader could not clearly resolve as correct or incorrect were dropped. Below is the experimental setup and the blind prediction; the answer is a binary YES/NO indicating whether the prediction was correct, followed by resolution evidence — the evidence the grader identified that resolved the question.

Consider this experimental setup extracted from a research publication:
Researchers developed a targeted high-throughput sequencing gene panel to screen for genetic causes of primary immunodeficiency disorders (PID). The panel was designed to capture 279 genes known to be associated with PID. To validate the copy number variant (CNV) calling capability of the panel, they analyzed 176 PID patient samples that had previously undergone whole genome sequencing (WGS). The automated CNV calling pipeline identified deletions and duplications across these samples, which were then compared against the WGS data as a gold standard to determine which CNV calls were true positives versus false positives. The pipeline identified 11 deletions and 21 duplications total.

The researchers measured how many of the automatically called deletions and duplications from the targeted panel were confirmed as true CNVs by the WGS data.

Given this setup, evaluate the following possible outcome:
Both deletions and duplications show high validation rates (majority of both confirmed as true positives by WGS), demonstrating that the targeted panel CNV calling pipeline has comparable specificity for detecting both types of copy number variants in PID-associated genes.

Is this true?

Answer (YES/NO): NO